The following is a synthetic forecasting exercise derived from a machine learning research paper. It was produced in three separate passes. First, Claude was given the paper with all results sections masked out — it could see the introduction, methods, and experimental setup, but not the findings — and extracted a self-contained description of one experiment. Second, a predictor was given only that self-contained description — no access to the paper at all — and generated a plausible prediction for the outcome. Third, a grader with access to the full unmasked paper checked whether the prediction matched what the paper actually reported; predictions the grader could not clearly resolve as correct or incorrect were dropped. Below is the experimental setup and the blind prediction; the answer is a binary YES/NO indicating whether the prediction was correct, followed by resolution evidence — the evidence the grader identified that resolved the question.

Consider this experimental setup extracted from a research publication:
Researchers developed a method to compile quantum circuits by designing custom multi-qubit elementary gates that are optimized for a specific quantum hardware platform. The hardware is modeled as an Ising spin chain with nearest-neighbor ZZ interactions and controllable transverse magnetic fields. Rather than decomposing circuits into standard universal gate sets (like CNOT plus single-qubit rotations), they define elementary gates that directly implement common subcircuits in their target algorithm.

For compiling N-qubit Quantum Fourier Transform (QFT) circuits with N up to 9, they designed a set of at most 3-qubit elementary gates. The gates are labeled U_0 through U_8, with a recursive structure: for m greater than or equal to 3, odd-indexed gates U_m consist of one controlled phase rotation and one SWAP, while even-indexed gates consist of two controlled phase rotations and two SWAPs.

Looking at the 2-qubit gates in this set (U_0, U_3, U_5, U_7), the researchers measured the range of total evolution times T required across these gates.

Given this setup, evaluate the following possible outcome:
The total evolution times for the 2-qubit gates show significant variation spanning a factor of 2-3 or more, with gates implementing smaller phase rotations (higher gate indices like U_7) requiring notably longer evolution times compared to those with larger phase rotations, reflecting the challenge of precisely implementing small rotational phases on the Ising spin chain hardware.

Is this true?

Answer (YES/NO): NO